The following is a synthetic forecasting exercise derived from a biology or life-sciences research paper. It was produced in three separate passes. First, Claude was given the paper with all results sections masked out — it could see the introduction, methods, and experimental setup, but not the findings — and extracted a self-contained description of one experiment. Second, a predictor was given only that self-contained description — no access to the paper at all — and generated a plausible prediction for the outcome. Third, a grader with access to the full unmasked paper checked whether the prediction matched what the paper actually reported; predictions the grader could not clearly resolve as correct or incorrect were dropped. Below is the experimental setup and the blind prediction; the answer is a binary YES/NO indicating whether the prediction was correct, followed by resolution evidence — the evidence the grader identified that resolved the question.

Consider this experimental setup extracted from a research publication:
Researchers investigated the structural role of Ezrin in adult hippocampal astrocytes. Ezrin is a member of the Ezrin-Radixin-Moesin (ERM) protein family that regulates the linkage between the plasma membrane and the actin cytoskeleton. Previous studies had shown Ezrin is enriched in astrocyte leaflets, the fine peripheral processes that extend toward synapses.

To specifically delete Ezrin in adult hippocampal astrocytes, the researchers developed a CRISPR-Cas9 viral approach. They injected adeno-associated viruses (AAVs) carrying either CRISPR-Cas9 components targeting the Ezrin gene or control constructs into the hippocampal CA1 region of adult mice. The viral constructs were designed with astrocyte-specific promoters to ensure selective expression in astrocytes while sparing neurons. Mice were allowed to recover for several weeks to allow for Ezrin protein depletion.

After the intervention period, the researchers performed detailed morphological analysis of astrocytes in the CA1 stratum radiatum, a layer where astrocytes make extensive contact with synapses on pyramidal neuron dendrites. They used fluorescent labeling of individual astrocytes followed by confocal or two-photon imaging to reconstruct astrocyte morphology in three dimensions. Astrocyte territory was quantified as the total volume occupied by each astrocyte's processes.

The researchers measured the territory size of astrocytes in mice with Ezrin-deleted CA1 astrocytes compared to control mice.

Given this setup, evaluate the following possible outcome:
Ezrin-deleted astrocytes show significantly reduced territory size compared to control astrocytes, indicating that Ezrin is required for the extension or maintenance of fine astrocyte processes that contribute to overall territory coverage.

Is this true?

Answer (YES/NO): YES